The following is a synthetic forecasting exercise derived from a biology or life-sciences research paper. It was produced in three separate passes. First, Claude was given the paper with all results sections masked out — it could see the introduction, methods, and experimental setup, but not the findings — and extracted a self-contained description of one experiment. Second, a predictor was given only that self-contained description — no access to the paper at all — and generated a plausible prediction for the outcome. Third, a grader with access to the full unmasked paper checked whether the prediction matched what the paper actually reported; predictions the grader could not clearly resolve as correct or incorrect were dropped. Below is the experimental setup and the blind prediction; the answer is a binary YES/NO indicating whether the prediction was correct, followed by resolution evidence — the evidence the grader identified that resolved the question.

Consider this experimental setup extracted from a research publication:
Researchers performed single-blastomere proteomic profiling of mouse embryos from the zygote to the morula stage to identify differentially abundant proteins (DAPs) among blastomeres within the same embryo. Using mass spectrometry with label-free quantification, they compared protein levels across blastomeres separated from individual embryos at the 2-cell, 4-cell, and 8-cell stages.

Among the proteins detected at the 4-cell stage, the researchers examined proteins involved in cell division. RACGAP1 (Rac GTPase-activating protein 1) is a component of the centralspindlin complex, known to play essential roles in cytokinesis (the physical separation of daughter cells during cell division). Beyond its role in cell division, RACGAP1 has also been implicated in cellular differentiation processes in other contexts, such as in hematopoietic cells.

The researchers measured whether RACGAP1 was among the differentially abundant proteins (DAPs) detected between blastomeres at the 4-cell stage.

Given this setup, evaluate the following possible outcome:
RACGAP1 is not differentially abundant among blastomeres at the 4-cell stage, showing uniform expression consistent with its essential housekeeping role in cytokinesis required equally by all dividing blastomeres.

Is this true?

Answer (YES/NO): NO